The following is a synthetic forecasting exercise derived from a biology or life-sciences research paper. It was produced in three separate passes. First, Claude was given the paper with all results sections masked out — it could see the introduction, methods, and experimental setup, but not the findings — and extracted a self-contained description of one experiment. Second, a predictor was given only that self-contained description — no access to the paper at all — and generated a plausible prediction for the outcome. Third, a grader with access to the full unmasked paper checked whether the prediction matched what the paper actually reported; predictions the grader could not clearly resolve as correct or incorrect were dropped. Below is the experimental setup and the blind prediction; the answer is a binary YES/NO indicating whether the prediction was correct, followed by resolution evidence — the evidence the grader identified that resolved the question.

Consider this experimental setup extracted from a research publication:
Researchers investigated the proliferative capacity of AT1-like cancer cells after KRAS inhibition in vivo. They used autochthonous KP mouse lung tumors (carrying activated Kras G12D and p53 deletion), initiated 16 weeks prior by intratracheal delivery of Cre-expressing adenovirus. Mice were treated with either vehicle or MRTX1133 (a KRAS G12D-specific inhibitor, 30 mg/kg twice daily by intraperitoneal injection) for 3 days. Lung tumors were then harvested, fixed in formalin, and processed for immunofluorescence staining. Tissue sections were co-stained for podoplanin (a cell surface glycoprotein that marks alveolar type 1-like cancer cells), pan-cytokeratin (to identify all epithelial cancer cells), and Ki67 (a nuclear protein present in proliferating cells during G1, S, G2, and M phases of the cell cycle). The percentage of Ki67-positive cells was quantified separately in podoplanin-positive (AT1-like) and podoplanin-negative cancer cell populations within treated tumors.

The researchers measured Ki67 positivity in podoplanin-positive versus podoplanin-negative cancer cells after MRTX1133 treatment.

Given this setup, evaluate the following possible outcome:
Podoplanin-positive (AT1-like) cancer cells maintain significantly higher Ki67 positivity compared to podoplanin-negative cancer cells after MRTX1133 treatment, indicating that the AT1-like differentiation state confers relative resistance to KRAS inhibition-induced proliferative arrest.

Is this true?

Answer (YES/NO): NO